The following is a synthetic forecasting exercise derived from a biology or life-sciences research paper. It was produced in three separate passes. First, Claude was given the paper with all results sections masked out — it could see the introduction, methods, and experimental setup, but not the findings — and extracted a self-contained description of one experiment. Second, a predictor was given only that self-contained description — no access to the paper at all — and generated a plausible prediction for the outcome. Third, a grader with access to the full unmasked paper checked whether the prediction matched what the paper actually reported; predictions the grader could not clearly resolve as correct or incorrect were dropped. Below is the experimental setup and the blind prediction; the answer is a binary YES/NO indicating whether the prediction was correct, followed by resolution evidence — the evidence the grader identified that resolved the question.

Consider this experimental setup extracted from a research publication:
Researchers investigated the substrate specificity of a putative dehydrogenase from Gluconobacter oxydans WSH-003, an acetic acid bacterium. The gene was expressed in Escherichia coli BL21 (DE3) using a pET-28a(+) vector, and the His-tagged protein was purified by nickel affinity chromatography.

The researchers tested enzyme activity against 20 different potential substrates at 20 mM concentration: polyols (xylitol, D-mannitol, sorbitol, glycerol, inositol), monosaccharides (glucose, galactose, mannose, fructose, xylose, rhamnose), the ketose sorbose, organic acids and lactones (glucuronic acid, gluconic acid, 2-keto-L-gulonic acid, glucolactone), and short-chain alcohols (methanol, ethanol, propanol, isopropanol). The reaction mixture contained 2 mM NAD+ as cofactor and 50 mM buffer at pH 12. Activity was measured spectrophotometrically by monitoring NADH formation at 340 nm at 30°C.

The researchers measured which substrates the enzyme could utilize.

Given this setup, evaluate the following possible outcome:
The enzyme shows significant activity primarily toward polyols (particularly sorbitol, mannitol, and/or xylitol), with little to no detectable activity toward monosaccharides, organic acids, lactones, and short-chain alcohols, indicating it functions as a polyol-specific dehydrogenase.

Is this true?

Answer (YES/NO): YES